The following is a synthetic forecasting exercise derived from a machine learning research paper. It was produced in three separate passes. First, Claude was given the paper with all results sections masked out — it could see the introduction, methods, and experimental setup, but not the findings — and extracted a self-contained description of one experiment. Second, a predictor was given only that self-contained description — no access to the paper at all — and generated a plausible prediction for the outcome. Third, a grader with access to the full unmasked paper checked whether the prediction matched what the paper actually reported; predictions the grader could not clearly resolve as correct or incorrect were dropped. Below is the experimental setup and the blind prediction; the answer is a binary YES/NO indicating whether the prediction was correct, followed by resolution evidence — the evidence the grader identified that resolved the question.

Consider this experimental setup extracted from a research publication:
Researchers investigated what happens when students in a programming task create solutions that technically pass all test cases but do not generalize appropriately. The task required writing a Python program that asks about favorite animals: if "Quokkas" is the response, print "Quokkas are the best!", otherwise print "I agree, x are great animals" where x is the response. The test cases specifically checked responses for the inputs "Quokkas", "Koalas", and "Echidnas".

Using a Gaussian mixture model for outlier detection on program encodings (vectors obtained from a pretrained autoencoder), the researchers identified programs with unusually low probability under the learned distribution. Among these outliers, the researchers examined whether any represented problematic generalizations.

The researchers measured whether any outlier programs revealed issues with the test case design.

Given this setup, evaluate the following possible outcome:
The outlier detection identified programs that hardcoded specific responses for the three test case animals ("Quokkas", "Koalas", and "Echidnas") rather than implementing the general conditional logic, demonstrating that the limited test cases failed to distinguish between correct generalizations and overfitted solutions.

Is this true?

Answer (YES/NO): NO